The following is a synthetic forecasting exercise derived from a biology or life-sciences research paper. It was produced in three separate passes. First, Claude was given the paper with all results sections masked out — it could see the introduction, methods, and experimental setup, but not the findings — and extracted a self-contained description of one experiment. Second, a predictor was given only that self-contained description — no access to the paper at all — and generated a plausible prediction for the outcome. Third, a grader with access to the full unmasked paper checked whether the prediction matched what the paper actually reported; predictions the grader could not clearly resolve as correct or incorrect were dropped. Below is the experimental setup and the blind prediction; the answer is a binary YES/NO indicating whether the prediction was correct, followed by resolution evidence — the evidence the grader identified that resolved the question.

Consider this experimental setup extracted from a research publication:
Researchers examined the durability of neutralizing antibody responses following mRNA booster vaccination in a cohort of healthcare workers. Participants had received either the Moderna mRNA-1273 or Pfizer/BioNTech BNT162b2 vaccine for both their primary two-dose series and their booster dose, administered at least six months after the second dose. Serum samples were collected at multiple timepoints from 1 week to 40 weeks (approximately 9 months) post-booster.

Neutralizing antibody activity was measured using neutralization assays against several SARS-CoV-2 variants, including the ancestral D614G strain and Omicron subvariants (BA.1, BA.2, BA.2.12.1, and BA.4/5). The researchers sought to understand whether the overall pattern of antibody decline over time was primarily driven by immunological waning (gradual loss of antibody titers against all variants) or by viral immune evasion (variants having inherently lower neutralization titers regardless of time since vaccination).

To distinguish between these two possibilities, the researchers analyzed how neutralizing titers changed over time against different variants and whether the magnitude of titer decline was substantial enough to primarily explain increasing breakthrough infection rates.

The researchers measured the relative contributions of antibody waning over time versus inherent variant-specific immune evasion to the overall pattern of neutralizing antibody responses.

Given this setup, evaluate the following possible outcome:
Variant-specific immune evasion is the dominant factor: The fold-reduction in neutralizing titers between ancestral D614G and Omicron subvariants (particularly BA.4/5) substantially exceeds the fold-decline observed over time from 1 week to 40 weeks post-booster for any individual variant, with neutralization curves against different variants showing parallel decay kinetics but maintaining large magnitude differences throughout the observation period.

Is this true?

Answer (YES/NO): YES